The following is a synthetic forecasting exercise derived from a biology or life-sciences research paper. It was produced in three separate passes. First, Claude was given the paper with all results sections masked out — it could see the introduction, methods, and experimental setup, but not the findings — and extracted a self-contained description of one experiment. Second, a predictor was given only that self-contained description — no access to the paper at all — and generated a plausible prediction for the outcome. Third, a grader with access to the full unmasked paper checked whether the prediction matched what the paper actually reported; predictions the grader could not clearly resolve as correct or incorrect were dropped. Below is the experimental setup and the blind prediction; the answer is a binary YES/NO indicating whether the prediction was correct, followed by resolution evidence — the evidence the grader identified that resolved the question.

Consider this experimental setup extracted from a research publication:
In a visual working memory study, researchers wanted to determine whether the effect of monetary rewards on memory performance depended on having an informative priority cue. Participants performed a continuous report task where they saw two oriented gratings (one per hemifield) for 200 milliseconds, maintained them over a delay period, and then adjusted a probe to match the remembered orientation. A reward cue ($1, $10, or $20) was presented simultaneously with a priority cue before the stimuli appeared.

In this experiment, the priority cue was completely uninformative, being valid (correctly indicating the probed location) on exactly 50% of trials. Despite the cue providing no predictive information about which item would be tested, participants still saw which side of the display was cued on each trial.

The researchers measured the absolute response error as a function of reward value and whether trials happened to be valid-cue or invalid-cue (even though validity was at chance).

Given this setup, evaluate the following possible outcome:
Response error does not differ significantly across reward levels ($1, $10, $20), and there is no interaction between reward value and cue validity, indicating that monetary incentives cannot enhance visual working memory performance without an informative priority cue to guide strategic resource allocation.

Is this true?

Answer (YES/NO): NO